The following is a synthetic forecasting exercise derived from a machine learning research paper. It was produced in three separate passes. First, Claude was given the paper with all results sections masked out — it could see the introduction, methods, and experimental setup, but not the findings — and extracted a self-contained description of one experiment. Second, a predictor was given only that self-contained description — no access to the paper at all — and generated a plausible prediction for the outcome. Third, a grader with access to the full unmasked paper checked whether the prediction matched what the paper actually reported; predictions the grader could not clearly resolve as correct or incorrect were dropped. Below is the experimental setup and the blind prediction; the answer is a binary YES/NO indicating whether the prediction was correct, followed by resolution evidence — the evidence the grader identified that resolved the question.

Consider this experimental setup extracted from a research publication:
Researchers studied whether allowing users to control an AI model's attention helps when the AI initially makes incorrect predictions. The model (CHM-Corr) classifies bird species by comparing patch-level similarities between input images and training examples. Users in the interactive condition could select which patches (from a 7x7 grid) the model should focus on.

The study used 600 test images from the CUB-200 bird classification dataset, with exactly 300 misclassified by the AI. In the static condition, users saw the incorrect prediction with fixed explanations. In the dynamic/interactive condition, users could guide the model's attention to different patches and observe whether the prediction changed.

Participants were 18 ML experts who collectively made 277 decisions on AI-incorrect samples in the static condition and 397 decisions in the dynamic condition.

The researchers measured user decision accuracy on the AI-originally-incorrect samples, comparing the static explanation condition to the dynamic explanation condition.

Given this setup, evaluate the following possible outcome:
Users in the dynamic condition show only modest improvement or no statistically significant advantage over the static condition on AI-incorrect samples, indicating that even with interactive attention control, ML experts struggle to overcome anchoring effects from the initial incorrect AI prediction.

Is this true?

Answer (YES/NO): YES